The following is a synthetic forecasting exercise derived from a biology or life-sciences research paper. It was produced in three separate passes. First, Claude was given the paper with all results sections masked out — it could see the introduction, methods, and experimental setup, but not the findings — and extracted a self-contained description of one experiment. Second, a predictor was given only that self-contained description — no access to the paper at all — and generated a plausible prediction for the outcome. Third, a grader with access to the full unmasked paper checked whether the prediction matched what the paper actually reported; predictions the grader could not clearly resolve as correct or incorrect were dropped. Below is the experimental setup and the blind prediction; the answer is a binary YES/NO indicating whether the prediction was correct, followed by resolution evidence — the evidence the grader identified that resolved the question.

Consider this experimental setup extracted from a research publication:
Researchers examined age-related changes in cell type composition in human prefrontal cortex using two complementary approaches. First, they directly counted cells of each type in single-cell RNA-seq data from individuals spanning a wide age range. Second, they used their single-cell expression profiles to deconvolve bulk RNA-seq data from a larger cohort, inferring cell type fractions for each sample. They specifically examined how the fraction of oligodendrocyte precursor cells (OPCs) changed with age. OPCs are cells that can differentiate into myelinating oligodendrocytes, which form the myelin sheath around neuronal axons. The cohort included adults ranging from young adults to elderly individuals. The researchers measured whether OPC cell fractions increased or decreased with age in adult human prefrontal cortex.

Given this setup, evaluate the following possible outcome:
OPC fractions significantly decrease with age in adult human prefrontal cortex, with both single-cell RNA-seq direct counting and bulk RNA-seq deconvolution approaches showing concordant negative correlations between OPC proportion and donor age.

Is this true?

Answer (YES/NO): YES